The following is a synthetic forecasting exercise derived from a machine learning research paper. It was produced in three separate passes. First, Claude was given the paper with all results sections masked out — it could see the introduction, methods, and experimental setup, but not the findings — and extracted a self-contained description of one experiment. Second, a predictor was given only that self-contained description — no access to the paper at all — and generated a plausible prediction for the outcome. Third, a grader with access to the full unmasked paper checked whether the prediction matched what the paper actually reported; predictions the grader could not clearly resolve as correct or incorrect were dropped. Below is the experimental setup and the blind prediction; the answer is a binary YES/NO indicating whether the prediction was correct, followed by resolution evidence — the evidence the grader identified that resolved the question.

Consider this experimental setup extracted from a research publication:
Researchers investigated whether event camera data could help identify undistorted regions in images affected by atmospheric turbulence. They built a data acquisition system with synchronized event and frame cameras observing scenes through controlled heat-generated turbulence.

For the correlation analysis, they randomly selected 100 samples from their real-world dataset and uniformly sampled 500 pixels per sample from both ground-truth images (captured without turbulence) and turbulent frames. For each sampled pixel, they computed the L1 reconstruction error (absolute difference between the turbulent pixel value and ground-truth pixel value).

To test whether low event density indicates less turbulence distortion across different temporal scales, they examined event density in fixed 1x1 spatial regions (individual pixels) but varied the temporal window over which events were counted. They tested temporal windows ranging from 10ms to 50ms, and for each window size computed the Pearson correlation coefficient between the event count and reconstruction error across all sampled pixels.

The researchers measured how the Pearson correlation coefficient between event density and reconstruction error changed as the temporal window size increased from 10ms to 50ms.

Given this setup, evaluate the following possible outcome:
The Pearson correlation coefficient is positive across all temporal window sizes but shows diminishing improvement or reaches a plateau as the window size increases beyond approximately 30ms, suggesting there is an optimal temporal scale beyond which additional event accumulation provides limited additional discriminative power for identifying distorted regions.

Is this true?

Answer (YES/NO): NO